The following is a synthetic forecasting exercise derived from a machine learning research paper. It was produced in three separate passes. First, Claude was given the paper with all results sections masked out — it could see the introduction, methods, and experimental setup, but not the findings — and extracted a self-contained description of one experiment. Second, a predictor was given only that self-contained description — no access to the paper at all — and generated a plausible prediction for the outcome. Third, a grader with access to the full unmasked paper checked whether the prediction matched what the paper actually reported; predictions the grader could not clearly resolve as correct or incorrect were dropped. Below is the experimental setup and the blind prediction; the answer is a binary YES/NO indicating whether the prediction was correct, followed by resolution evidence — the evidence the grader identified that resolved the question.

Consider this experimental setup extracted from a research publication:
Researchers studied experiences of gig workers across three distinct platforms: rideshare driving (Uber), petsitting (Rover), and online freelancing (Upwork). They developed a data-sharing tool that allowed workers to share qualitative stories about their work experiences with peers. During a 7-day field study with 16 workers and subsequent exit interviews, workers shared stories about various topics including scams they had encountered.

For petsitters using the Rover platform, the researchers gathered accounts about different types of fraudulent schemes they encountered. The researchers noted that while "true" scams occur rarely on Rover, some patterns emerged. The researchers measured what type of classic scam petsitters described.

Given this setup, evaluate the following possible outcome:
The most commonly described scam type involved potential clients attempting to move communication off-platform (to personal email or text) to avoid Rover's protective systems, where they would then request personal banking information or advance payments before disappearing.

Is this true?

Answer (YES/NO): NO